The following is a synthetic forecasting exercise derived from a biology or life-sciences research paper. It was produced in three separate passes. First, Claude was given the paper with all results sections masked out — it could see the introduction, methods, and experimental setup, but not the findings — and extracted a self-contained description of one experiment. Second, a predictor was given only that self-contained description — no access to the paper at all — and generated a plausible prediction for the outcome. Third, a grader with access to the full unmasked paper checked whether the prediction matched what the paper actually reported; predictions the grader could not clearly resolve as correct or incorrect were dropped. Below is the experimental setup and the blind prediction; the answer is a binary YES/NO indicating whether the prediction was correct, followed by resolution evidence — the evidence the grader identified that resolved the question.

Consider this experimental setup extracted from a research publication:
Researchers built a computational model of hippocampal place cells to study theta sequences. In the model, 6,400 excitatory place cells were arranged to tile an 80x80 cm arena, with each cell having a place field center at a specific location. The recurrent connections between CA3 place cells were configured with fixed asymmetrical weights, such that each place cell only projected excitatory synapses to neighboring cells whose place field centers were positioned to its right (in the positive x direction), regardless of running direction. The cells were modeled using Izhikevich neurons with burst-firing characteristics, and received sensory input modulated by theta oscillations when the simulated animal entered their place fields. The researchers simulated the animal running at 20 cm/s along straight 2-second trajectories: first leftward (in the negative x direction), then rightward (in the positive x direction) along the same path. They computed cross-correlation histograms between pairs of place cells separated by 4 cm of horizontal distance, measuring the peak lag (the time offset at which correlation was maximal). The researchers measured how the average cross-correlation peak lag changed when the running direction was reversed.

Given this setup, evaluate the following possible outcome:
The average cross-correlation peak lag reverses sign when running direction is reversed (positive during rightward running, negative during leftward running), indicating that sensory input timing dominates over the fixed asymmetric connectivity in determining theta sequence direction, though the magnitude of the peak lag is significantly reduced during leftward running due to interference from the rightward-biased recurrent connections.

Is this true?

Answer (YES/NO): NO